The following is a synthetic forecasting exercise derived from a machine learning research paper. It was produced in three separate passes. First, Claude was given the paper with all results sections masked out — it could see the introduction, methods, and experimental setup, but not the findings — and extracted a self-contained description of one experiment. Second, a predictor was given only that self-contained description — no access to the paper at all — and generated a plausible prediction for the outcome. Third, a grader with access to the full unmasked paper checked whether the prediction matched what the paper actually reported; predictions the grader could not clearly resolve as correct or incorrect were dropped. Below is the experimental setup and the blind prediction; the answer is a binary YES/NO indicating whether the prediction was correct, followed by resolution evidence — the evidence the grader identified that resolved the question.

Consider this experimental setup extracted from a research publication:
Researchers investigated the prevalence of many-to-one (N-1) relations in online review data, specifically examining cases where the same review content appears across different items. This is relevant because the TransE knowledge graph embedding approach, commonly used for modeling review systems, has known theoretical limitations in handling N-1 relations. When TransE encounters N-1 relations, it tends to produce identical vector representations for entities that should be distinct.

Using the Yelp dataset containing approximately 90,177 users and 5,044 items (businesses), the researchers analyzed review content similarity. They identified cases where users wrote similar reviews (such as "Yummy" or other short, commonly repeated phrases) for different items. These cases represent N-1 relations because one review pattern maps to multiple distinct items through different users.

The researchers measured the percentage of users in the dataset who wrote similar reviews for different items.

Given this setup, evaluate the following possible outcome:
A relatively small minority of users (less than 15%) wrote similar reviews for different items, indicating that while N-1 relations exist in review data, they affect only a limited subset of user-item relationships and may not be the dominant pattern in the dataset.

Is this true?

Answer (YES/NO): YES